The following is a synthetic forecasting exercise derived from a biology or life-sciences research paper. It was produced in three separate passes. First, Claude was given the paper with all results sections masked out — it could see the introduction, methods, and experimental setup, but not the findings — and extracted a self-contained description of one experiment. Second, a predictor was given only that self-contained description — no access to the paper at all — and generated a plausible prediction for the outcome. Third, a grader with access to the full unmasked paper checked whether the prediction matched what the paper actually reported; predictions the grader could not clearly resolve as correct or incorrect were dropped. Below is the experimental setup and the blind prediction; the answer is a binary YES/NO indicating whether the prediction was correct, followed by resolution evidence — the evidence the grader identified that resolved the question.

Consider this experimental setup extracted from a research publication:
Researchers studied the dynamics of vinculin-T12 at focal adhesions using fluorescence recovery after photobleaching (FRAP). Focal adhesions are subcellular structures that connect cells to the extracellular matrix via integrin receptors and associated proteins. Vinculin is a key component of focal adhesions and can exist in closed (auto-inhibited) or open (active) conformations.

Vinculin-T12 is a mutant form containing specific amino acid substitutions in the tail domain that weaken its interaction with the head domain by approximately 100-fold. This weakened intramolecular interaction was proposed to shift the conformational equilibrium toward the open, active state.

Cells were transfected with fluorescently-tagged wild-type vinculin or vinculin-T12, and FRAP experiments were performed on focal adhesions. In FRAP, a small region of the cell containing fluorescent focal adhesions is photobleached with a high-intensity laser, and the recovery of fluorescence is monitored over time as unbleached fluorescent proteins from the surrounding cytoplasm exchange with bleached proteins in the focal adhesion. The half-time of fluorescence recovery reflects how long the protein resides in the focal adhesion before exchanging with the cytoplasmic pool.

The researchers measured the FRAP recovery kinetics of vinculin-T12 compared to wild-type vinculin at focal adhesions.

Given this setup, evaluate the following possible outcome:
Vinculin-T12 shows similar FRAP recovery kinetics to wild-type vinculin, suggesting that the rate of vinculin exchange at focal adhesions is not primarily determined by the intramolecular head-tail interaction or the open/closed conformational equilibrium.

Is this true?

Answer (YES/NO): NO